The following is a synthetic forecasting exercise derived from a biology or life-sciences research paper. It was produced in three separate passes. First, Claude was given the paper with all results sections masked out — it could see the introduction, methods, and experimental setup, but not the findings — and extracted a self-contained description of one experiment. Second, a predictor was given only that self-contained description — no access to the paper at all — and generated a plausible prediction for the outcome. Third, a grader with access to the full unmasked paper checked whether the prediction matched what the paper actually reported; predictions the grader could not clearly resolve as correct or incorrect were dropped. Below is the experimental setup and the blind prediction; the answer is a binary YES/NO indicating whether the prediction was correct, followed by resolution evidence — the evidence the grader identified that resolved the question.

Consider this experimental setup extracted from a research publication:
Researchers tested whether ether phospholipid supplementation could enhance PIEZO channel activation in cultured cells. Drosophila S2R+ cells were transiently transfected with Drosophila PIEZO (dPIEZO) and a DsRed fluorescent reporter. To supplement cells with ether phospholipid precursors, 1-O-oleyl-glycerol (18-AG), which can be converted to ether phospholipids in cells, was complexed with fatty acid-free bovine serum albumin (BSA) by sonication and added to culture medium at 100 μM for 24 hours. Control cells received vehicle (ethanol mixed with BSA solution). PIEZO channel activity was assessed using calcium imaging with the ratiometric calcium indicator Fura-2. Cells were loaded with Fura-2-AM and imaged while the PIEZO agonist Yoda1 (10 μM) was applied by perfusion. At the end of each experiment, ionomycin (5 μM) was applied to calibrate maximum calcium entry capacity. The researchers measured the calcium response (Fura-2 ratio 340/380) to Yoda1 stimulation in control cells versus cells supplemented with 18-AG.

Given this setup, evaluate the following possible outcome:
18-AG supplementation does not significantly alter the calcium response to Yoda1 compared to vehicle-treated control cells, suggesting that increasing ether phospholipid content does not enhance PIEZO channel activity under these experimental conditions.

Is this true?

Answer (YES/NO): NO